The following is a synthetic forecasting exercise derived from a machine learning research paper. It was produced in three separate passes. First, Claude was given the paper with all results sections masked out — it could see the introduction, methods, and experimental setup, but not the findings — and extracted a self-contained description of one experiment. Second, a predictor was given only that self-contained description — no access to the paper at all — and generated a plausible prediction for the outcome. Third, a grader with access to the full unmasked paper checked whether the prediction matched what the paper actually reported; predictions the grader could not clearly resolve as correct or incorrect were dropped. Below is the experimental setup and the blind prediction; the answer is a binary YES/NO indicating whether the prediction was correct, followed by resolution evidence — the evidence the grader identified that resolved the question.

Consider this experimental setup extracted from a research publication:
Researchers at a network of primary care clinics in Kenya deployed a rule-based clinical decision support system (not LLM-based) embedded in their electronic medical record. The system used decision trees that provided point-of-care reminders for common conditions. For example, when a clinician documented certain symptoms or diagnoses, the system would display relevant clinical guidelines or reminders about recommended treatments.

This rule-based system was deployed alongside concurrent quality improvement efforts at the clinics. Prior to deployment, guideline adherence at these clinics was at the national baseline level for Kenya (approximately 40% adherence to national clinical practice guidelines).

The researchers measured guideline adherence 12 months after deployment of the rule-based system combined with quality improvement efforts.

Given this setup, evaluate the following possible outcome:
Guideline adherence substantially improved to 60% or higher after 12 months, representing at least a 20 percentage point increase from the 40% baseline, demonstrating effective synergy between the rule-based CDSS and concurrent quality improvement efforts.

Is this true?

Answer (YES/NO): YES